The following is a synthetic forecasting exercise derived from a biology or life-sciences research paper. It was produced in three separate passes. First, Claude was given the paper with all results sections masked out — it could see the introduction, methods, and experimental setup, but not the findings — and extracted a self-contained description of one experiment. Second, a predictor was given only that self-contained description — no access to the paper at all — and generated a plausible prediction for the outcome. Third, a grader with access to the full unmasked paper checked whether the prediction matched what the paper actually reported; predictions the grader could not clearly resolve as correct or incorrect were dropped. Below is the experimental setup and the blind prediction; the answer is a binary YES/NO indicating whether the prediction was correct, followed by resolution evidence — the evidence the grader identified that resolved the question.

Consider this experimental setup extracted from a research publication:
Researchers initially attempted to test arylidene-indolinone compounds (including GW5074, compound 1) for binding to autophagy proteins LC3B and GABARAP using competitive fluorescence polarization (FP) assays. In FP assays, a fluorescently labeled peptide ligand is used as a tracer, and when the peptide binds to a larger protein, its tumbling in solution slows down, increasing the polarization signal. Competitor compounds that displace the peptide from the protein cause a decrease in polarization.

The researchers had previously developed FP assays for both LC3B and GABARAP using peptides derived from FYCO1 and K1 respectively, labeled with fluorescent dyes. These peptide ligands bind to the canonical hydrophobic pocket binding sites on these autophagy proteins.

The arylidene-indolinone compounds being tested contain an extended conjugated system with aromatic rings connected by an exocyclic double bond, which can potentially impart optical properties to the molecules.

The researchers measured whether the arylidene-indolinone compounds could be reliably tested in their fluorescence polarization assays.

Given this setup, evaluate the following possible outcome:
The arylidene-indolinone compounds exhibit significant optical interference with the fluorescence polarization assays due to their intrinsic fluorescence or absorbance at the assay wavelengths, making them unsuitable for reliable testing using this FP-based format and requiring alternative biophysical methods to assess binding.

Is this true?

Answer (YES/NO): YES